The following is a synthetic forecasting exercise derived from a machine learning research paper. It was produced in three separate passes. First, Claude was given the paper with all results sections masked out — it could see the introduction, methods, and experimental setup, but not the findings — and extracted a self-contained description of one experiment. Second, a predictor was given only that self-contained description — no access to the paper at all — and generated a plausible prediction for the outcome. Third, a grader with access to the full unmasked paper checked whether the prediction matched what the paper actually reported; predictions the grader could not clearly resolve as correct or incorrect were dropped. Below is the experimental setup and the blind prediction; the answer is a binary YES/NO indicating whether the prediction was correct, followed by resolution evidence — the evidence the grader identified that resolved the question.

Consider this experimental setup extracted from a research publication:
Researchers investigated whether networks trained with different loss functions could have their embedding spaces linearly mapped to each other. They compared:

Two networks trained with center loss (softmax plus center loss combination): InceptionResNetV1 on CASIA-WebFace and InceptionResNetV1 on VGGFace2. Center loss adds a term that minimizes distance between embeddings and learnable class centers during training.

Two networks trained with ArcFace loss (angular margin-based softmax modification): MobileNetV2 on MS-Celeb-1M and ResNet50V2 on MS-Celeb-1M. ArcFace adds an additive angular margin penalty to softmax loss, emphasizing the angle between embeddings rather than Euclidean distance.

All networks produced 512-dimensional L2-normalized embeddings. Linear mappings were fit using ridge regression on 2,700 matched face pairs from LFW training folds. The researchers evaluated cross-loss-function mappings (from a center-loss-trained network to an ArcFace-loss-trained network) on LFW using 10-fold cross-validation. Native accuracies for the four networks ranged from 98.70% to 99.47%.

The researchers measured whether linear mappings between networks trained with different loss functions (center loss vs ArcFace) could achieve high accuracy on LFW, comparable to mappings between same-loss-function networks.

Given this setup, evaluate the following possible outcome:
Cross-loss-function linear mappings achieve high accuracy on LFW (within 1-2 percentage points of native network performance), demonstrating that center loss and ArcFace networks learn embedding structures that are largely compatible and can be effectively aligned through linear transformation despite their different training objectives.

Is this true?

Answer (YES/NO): YES